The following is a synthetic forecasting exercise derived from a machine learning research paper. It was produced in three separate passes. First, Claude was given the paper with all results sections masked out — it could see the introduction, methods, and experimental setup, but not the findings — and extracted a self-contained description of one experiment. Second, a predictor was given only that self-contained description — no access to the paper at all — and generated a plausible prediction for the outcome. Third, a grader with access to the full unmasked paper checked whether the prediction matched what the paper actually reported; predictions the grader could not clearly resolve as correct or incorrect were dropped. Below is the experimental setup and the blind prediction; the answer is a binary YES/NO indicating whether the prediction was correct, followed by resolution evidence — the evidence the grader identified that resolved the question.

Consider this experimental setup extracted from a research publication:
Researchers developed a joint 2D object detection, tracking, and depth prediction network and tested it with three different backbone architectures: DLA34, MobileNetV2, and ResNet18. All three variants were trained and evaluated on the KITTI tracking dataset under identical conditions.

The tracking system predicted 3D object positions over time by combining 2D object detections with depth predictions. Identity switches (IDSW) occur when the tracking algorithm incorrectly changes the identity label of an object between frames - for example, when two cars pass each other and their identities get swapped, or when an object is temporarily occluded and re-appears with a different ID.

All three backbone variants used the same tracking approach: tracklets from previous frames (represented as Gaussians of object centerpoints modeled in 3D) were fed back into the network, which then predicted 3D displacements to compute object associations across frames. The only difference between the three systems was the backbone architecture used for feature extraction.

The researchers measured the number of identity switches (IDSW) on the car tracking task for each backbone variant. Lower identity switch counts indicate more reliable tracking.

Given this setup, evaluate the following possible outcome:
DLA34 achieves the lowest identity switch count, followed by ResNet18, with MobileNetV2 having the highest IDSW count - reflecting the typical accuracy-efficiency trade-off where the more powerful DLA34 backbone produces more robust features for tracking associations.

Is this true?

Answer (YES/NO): YES